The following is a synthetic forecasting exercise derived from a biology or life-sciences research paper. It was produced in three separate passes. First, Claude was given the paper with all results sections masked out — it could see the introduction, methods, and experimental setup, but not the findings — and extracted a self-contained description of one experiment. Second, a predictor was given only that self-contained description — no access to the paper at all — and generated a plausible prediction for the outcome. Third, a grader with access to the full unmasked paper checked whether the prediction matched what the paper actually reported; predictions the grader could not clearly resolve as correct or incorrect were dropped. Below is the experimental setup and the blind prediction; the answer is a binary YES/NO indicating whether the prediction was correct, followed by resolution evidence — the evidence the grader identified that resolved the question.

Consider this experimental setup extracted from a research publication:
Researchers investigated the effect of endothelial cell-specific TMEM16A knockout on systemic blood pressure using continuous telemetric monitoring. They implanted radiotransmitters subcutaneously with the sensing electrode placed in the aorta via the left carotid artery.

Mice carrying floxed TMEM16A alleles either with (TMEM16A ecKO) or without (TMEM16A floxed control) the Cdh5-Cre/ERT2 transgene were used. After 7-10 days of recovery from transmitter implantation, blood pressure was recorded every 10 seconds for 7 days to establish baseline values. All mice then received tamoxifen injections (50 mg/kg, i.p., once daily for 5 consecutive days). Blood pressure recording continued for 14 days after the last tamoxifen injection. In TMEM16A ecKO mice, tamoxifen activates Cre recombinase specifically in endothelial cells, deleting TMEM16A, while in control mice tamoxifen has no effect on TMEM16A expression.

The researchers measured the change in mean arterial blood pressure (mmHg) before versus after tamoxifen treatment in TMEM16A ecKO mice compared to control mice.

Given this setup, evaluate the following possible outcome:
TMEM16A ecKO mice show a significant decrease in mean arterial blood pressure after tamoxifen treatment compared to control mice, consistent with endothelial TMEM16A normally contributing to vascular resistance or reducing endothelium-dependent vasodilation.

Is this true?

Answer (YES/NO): NO